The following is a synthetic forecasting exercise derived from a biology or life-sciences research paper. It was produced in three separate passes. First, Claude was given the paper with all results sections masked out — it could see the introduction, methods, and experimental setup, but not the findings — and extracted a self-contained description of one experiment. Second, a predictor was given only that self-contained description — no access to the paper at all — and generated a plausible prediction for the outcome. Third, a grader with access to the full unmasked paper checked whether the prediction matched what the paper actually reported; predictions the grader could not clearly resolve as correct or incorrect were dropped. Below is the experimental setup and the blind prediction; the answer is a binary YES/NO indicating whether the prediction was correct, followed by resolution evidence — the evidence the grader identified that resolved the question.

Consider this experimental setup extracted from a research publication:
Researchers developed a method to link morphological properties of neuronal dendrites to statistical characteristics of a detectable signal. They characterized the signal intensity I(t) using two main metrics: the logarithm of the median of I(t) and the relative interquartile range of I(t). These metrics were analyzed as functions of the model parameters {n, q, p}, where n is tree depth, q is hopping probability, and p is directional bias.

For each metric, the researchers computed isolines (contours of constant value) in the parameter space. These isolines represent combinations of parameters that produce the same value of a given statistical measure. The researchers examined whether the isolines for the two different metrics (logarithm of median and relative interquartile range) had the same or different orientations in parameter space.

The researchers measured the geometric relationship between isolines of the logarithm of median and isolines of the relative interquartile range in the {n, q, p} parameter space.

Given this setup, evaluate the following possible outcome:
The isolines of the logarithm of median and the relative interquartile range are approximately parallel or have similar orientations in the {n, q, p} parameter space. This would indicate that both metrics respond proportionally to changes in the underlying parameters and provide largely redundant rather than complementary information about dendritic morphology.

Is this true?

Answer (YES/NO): NO